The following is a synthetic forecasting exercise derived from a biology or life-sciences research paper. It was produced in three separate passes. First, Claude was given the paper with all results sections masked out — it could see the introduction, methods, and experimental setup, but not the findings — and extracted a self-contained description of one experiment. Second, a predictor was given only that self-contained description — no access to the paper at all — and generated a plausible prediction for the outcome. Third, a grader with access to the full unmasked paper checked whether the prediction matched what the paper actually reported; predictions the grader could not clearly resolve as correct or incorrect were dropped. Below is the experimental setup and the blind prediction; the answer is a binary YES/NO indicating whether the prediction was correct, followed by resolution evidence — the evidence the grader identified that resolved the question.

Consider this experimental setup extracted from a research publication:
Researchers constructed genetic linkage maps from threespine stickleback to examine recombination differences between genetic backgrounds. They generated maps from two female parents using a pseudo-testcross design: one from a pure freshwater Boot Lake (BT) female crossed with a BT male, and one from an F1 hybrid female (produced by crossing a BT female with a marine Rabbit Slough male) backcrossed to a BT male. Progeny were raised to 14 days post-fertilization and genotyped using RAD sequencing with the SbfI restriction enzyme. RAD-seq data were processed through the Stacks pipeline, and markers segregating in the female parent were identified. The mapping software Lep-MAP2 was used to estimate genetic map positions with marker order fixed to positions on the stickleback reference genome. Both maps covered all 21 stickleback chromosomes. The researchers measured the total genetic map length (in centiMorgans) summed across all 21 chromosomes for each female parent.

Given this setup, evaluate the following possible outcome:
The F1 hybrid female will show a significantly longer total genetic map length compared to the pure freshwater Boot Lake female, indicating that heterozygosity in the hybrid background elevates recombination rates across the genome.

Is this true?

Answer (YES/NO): NO